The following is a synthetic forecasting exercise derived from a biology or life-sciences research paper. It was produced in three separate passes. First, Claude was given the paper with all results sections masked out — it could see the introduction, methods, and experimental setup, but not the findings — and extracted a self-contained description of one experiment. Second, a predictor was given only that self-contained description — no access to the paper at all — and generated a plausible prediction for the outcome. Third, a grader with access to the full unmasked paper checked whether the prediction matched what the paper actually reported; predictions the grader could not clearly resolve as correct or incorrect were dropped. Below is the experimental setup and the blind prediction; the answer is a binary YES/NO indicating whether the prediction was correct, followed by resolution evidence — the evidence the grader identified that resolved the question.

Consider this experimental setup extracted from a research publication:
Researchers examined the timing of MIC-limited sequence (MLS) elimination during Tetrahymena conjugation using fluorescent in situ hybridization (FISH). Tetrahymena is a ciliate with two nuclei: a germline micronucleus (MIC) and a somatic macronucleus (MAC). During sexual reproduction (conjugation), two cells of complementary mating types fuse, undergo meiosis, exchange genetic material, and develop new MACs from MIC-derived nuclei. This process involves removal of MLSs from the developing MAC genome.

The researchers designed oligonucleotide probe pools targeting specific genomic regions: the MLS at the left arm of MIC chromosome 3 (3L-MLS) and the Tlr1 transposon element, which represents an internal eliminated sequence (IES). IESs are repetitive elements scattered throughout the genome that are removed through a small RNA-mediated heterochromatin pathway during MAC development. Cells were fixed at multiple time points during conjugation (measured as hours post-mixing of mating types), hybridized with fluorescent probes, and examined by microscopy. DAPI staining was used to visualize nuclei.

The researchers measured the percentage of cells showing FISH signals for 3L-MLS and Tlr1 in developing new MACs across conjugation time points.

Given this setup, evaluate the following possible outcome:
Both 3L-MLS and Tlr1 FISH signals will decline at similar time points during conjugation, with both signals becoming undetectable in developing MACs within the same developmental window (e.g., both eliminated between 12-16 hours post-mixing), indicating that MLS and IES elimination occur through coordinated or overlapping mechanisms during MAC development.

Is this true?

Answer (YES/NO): YES